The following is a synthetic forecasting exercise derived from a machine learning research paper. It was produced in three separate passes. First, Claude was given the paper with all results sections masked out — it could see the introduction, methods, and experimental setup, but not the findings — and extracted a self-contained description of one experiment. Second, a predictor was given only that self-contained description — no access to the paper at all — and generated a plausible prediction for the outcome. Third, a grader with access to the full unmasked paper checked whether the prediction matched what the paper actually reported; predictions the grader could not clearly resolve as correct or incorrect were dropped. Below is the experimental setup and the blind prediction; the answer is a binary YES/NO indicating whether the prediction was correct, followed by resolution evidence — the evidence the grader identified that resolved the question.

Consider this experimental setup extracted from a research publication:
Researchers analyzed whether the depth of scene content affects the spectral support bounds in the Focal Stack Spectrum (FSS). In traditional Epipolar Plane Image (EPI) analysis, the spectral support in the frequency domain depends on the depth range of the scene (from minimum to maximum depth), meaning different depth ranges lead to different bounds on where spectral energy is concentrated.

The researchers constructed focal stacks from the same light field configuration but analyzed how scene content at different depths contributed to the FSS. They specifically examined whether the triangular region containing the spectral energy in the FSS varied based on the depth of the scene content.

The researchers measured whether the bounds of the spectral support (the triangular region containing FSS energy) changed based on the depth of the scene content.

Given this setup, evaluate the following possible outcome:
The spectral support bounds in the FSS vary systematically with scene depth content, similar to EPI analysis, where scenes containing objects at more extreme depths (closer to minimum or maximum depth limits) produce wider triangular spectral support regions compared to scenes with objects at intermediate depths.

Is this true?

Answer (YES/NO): NO